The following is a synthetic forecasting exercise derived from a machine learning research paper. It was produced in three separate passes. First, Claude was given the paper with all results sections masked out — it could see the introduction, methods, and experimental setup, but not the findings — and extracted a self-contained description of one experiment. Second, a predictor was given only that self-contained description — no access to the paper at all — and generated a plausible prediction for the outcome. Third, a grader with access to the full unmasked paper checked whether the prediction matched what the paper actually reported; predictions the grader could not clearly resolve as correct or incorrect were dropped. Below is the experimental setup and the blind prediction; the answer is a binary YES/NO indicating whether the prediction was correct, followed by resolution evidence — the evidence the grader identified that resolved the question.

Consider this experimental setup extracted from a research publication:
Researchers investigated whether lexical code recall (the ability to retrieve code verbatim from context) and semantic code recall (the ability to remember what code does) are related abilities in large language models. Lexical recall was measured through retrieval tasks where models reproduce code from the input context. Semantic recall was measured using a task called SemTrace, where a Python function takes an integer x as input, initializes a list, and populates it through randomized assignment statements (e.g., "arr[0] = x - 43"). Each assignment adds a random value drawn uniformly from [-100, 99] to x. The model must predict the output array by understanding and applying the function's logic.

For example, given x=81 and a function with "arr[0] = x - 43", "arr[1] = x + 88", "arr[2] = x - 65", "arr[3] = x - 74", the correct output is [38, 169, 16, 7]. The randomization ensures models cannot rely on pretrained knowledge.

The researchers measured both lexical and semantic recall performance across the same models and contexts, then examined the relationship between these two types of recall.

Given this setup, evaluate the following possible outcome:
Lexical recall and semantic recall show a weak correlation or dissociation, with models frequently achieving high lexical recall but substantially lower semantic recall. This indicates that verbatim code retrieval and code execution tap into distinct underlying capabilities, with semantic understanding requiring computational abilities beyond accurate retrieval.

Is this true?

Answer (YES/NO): YES